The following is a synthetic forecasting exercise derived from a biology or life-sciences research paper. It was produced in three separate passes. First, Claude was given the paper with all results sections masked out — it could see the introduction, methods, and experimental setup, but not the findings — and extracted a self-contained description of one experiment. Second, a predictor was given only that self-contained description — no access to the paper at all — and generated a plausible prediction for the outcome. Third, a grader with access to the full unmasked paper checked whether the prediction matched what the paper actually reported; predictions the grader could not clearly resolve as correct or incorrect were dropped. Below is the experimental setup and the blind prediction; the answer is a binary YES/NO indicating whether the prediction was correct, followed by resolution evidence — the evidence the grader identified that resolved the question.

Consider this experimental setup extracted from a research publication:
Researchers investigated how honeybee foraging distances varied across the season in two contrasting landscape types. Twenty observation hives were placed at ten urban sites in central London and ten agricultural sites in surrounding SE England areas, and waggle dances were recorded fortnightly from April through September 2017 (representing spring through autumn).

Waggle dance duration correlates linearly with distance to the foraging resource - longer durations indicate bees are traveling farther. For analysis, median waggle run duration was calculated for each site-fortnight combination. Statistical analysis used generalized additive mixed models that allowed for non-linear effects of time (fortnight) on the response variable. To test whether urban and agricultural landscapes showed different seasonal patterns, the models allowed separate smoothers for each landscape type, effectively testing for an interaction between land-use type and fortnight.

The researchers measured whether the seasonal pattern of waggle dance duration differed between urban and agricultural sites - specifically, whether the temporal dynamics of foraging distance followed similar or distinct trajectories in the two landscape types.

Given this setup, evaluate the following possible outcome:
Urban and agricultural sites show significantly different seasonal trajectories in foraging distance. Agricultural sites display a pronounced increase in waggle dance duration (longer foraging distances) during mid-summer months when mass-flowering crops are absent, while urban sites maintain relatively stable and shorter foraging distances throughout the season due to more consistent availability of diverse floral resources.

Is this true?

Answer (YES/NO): NO